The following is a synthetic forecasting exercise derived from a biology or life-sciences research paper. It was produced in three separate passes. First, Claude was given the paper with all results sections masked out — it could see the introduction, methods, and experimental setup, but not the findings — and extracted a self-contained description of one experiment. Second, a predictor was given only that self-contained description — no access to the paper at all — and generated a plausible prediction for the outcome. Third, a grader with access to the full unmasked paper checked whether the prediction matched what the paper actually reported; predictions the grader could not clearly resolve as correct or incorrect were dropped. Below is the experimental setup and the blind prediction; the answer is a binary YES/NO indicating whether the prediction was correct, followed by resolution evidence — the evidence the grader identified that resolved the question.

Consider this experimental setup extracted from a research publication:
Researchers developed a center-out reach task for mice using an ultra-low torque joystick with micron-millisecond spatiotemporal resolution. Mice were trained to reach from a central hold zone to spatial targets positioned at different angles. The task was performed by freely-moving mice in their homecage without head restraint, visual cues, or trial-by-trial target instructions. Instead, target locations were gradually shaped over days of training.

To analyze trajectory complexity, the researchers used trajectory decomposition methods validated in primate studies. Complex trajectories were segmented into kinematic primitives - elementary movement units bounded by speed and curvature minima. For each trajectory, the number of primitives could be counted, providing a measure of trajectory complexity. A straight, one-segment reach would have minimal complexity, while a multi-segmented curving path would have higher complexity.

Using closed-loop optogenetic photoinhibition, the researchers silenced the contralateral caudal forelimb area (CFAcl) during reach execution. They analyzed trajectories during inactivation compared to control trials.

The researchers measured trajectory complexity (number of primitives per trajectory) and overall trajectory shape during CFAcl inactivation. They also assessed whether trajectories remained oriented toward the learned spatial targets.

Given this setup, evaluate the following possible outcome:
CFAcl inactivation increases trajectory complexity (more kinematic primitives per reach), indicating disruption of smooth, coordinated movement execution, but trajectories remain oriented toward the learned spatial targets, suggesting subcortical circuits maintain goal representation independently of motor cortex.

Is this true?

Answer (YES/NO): NO